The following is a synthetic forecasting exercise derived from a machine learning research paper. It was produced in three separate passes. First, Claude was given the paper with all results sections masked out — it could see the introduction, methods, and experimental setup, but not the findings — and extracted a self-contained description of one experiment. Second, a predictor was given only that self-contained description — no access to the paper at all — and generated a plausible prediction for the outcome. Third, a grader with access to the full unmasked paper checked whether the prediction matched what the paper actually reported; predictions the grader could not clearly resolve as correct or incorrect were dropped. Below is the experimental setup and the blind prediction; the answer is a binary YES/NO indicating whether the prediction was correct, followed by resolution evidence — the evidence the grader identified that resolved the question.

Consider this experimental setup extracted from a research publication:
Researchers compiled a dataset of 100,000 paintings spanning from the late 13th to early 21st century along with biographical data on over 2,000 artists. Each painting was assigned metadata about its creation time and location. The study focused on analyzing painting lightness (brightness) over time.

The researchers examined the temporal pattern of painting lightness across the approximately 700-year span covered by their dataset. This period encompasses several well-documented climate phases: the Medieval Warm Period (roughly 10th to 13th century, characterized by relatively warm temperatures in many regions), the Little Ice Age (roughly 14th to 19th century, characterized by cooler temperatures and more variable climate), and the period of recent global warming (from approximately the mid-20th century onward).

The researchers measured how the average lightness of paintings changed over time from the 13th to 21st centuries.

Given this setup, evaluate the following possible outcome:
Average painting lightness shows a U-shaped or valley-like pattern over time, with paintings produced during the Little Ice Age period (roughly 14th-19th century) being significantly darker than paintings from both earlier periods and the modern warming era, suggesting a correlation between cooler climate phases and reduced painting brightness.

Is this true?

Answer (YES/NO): YES